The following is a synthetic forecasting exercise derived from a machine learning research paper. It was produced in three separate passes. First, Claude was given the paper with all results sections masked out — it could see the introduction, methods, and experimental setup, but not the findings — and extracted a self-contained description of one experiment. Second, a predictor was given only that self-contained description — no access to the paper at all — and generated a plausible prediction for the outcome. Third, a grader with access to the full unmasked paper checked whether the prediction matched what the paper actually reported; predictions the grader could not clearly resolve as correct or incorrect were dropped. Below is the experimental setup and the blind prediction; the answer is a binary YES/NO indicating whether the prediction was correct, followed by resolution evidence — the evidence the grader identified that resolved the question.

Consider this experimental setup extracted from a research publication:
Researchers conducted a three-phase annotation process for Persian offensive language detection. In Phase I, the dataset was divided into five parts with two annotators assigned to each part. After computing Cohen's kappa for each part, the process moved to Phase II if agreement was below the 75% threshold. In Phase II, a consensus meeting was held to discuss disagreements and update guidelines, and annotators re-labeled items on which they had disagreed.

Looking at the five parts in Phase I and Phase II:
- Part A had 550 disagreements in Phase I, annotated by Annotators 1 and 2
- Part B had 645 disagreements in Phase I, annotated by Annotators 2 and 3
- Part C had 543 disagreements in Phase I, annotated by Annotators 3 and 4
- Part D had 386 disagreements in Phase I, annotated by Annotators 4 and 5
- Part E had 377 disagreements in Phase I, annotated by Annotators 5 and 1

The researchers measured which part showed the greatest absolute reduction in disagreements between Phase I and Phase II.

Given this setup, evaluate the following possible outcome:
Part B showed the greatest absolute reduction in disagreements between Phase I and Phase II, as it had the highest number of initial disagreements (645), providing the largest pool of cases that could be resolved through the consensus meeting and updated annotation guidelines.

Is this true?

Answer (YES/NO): NO